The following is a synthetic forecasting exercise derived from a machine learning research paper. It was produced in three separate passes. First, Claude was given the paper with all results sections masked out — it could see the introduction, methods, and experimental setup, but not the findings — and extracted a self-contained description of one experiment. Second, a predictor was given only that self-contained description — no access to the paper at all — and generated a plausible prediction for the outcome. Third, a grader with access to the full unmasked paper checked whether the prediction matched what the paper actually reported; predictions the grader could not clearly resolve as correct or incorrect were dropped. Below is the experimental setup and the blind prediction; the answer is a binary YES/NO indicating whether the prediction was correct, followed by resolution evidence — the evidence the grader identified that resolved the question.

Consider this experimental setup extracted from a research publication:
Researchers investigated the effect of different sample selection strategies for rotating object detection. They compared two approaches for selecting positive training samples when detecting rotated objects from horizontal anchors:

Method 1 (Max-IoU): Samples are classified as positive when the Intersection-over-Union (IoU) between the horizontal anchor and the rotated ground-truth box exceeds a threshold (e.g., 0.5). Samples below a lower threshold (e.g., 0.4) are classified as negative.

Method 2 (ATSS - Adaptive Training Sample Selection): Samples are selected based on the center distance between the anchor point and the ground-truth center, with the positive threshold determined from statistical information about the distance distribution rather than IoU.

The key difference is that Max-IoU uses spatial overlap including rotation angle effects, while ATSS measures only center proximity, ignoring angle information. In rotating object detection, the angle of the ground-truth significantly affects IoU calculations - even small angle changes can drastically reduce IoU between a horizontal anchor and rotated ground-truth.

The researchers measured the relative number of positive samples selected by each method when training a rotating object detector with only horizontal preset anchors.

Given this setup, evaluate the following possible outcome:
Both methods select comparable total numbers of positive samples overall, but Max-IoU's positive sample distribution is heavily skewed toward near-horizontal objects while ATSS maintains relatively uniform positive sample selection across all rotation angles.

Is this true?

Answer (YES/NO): NO